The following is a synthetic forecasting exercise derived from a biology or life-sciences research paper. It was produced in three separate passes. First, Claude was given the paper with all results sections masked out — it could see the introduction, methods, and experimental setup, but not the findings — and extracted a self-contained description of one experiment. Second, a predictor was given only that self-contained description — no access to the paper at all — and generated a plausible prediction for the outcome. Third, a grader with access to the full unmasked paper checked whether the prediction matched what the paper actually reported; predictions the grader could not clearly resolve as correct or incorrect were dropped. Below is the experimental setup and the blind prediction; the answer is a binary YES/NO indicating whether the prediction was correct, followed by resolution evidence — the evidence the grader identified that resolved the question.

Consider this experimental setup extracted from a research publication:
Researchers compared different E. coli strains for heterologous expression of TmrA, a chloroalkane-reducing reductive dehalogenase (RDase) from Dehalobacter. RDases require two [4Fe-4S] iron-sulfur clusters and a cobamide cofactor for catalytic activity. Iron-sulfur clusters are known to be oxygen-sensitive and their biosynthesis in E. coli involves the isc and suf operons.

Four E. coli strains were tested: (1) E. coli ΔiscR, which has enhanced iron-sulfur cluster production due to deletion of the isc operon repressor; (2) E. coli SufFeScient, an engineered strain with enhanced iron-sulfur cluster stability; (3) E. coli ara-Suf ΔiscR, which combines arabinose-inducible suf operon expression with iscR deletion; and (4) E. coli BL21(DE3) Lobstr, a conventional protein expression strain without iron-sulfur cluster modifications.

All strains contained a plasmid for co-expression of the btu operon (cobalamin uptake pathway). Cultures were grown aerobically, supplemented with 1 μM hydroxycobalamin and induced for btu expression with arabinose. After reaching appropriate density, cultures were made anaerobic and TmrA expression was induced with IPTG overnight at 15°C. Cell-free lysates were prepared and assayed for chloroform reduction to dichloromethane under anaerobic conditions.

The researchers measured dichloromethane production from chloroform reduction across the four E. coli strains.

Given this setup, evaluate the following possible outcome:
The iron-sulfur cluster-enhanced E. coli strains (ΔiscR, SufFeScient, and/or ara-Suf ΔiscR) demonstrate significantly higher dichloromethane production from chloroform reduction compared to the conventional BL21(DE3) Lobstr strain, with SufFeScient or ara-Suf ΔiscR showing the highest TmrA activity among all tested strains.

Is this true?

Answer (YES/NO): YES